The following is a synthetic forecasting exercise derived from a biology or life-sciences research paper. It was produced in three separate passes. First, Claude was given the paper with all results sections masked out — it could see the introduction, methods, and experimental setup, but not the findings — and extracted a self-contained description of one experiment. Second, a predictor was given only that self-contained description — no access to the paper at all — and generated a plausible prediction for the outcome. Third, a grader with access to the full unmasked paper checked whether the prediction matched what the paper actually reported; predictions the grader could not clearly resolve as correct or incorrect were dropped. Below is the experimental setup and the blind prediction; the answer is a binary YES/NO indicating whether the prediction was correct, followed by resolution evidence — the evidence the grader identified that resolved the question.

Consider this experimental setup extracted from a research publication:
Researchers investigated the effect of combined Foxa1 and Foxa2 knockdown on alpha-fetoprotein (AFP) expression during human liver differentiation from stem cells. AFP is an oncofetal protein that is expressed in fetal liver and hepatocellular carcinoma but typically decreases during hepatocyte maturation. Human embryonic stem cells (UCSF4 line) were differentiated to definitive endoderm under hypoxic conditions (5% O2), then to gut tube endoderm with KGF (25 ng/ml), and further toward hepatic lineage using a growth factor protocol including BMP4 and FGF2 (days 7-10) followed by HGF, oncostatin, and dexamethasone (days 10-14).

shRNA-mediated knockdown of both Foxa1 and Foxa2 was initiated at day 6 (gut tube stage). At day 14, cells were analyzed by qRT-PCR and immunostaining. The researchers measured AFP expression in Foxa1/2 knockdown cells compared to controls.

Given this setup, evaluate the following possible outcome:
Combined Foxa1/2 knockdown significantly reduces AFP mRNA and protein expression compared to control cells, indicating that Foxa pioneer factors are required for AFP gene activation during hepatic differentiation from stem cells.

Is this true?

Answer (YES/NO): NO